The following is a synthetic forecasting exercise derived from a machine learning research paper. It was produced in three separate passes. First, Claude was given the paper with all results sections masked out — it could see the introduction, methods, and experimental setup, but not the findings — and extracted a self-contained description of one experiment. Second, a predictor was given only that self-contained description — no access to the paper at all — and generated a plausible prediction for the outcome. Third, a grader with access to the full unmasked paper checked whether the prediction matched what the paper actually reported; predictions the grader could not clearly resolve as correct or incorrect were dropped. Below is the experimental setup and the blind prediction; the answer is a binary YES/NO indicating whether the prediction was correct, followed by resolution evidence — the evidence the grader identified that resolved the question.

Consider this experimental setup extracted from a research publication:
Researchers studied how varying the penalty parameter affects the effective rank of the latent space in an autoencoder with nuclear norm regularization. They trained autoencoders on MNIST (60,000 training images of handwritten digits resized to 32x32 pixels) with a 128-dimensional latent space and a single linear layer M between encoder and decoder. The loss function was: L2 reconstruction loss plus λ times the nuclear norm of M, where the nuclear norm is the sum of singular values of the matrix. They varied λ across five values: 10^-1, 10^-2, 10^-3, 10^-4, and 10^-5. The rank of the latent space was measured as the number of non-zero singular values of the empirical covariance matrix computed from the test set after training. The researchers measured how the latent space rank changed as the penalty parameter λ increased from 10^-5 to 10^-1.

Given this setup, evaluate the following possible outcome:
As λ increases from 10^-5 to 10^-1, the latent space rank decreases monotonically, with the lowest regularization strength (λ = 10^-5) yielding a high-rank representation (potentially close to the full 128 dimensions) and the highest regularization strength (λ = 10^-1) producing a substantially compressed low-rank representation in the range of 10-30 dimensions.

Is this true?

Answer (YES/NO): NO